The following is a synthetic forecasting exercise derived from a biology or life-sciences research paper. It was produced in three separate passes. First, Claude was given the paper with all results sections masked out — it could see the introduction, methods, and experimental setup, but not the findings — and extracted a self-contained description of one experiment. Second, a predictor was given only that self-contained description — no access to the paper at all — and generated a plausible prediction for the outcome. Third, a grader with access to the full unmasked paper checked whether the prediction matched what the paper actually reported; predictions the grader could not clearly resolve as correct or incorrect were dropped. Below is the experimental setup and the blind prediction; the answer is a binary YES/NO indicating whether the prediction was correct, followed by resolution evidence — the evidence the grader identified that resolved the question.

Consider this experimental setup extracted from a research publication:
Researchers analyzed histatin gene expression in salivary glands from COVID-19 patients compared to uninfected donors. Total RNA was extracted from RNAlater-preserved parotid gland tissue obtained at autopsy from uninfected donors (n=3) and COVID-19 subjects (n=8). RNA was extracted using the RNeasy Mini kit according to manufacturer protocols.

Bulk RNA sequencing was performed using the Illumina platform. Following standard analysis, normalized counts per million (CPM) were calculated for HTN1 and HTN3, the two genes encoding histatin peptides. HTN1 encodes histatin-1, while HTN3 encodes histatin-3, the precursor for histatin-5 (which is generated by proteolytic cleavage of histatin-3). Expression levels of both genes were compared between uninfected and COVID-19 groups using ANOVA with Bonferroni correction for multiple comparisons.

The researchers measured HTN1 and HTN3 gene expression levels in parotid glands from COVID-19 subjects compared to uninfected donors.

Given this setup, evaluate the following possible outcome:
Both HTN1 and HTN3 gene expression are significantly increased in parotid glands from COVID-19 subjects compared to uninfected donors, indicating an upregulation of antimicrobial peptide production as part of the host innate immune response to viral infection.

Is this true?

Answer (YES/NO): NO